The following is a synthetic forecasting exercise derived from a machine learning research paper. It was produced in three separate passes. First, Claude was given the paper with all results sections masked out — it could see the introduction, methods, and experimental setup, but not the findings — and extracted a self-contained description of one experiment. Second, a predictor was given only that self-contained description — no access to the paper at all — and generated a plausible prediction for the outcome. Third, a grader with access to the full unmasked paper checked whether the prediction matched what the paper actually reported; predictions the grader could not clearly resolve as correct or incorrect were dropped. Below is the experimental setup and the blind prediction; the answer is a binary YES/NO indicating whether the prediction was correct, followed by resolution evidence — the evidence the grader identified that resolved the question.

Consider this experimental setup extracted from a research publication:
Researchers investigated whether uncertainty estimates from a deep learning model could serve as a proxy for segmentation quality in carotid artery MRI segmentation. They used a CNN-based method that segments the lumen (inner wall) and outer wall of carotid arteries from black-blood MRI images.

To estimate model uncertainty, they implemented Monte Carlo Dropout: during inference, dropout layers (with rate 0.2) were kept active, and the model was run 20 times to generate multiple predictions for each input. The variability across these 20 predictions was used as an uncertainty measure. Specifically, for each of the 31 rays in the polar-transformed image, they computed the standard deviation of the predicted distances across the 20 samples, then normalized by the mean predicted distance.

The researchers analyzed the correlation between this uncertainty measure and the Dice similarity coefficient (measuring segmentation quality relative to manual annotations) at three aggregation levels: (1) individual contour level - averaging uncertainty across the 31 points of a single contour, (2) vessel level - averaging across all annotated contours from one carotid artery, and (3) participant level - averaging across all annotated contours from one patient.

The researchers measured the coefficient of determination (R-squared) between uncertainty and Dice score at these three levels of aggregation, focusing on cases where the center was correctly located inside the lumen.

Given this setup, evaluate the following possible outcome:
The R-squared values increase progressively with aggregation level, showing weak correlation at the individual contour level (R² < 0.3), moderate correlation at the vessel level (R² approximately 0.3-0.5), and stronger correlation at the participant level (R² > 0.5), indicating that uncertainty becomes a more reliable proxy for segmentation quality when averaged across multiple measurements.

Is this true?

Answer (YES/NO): NO